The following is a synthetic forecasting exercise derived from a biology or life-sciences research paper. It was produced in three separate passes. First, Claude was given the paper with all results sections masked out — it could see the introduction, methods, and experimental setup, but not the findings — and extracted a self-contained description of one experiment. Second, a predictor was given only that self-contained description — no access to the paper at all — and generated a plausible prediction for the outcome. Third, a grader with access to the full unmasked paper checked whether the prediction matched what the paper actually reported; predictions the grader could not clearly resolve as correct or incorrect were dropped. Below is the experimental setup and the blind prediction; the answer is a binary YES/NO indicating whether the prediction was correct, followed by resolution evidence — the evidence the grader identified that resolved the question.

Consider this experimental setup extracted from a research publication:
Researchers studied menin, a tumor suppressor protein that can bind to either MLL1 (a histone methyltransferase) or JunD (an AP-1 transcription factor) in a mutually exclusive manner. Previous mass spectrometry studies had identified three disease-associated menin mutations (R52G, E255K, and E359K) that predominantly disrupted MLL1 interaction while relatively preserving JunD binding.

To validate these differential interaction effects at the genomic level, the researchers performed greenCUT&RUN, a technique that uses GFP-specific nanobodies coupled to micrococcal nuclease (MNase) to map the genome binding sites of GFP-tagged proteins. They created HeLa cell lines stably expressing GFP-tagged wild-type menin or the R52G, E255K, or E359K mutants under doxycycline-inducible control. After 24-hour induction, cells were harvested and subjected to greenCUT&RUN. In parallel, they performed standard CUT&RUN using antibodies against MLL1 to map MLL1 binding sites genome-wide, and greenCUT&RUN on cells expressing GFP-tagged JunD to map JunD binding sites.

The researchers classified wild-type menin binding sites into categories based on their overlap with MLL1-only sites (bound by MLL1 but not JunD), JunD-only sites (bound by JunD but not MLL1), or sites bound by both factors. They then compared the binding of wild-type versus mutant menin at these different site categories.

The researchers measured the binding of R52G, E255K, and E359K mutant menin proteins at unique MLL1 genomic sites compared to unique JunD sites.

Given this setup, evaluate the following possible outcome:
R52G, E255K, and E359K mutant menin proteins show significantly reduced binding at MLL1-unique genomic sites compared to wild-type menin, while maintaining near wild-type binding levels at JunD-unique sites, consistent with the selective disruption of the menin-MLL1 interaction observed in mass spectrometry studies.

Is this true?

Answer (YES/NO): NO